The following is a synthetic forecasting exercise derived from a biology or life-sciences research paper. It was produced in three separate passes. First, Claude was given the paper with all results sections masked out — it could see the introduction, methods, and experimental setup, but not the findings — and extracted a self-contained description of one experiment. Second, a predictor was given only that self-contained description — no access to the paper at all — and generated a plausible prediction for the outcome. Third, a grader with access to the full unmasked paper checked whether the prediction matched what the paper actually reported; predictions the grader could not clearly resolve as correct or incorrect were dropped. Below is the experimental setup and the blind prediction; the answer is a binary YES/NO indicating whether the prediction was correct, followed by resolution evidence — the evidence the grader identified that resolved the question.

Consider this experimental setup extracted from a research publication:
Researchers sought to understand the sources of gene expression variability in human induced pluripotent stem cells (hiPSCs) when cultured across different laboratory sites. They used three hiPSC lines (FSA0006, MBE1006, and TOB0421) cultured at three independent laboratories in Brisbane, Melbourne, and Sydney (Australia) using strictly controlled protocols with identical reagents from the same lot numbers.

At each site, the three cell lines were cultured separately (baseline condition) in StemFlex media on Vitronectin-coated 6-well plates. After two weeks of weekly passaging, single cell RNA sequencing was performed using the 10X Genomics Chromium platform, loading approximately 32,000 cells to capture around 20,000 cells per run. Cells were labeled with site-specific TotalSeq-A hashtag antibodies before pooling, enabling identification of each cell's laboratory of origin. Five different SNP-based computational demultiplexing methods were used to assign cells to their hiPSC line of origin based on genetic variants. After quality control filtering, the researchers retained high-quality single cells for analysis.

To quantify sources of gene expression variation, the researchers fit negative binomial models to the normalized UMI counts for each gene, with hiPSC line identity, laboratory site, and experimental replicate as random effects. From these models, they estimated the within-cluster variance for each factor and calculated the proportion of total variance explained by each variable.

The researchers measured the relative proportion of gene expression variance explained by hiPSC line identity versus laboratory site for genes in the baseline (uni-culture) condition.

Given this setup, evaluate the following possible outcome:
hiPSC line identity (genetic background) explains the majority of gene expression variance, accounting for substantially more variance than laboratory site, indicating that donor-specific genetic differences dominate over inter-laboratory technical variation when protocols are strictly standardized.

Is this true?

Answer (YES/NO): YES